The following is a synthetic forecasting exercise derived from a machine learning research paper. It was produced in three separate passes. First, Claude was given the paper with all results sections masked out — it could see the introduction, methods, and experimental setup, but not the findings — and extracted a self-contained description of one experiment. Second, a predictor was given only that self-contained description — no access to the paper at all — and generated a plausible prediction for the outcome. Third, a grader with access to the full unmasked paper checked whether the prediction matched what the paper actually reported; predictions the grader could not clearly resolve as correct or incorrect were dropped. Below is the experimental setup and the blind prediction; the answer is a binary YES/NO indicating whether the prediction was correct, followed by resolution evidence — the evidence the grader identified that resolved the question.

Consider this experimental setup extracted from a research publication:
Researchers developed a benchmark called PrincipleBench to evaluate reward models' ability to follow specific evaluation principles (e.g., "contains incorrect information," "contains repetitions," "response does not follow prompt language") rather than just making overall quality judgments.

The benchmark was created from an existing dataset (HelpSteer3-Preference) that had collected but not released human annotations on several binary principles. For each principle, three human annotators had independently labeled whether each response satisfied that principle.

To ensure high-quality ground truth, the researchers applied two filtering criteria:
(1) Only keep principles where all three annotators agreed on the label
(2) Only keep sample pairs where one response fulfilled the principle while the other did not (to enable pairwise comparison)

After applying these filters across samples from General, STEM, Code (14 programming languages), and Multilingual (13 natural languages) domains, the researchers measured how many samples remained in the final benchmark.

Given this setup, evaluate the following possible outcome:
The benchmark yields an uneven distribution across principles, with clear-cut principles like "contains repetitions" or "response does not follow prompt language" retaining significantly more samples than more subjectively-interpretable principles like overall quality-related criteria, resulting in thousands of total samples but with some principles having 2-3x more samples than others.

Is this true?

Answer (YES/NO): NO